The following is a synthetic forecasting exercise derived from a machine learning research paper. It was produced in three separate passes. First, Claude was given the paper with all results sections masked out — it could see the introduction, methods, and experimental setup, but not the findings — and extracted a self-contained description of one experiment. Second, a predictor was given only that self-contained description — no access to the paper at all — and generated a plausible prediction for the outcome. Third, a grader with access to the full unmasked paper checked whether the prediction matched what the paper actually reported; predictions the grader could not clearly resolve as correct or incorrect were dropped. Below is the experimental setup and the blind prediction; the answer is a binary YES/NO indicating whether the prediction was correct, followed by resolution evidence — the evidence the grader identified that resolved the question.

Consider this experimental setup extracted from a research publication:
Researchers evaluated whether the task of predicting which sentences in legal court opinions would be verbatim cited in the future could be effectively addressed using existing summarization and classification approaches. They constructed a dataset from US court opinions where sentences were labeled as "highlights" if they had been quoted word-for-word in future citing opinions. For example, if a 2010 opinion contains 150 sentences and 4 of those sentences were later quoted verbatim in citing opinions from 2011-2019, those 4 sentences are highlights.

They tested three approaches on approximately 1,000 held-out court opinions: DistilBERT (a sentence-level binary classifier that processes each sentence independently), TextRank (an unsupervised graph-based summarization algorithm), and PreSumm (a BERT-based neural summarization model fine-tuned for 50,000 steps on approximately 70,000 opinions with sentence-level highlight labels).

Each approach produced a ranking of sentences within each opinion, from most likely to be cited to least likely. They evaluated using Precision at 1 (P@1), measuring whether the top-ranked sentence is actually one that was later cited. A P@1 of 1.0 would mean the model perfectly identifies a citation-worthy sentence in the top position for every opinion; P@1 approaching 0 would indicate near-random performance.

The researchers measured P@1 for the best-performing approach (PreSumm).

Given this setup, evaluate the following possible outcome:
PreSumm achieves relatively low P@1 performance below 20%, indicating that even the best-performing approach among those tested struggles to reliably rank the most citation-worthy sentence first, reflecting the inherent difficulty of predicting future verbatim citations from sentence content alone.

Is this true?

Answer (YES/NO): NO